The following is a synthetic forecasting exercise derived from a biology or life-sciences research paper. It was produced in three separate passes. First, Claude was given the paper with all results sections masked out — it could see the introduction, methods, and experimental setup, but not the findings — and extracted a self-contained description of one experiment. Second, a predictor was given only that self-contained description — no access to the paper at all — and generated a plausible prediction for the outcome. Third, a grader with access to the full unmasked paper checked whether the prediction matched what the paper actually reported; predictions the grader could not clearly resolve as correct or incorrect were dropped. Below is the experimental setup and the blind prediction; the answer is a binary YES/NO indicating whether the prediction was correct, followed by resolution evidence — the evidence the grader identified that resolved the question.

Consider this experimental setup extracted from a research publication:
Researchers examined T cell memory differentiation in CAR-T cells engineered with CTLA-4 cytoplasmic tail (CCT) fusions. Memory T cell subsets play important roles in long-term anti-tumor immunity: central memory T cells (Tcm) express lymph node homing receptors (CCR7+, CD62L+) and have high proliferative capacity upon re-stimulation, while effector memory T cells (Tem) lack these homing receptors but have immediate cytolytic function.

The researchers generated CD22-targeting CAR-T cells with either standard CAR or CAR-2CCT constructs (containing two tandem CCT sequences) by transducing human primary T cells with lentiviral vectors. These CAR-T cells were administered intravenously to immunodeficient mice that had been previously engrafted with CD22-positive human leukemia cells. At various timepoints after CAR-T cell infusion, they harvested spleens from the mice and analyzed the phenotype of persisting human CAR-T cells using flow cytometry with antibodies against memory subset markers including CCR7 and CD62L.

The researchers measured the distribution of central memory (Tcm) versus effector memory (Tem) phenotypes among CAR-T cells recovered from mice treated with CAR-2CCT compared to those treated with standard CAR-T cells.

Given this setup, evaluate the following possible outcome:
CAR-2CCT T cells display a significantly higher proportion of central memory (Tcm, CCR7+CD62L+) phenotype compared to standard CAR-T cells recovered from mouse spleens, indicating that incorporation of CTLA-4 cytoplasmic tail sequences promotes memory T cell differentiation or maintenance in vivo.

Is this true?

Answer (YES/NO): NO